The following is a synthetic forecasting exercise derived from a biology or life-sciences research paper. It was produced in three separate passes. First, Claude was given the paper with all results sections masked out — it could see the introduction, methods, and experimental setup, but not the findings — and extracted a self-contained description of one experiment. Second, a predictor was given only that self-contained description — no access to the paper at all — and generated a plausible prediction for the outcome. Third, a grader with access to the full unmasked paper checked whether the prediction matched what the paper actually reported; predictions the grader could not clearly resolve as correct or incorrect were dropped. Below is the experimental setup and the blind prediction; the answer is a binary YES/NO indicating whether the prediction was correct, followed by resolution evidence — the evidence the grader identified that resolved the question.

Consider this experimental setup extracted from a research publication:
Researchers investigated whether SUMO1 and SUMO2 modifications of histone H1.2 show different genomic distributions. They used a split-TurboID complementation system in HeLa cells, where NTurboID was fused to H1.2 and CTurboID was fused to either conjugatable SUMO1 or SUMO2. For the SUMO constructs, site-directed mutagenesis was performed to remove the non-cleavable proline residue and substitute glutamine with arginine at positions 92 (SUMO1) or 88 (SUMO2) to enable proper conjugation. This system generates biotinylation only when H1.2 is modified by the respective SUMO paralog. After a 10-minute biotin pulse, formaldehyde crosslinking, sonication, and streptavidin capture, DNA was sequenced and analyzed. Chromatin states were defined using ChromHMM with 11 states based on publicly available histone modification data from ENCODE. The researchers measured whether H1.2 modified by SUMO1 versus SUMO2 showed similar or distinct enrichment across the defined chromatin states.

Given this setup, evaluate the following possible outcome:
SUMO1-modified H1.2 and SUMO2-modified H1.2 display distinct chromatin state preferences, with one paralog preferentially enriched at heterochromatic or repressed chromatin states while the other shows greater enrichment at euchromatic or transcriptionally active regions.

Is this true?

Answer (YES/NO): NO